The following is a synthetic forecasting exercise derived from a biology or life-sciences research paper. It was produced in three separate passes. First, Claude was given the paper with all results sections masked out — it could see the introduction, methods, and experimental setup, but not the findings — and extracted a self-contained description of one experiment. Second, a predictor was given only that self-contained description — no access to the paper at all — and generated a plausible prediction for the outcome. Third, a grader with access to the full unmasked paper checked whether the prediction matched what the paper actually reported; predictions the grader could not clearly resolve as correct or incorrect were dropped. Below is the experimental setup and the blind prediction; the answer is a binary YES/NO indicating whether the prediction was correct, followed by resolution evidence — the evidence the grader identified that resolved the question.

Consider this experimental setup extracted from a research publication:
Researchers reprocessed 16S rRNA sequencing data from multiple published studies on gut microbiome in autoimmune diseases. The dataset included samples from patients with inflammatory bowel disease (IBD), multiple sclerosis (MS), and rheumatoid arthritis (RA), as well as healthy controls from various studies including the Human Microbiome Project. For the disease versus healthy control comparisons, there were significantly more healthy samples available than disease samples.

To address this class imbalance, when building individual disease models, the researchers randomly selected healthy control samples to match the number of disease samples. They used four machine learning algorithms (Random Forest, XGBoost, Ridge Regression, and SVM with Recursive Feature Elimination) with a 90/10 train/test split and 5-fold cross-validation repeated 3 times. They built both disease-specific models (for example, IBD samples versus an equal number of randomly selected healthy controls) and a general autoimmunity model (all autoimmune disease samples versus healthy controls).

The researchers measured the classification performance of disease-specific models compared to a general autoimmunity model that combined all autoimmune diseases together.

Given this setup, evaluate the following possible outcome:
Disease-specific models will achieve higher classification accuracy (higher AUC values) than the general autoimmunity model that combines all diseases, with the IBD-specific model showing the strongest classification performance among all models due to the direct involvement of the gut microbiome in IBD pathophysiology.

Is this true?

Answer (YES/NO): NO